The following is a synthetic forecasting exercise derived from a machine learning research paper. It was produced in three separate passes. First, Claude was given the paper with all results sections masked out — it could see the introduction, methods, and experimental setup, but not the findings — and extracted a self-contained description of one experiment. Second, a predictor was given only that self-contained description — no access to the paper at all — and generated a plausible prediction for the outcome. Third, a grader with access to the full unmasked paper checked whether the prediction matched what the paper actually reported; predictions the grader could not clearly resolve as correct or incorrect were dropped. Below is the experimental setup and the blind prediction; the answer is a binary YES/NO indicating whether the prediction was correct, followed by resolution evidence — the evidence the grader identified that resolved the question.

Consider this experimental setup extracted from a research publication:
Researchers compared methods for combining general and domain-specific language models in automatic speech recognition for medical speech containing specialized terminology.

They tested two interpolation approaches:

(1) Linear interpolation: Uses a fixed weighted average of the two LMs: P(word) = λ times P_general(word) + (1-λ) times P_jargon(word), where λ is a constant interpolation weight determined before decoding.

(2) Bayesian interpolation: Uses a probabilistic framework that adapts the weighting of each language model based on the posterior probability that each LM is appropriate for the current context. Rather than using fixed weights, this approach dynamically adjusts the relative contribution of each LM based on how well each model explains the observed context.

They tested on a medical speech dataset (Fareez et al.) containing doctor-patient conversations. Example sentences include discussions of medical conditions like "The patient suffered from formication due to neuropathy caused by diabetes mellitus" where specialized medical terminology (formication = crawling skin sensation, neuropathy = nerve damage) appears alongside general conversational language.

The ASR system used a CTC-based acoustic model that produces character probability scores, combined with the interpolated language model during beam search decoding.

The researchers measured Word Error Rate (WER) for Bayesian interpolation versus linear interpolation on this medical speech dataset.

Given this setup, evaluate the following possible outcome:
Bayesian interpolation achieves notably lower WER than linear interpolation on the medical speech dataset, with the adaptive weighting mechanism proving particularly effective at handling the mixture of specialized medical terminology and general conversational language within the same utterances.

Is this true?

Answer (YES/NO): NO